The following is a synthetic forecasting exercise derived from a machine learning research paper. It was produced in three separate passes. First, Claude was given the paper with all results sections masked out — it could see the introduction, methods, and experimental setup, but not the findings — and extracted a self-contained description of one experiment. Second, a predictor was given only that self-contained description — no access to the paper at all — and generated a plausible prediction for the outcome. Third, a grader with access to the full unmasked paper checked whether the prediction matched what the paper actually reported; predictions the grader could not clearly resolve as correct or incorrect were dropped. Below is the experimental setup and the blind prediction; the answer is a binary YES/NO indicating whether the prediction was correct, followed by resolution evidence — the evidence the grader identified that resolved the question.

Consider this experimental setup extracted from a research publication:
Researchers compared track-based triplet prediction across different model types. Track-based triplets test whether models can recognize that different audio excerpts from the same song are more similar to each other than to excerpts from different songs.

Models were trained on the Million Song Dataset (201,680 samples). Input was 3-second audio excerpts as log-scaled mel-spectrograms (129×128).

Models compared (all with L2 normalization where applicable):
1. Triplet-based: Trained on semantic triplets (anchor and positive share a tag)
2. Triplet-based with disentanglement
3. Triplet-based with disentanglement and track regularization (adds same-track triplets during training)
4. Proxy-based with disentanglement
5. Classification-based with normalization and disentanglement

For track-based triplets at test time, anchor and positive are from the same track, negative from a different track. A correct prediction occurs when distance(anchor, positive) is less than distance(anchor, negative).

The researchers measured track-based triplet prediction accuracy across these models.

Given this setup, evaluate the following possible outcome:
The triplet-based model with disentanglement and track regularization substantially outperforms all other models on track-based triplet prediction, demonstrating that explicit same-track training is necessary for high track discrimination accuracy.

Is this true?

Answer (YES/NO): NO